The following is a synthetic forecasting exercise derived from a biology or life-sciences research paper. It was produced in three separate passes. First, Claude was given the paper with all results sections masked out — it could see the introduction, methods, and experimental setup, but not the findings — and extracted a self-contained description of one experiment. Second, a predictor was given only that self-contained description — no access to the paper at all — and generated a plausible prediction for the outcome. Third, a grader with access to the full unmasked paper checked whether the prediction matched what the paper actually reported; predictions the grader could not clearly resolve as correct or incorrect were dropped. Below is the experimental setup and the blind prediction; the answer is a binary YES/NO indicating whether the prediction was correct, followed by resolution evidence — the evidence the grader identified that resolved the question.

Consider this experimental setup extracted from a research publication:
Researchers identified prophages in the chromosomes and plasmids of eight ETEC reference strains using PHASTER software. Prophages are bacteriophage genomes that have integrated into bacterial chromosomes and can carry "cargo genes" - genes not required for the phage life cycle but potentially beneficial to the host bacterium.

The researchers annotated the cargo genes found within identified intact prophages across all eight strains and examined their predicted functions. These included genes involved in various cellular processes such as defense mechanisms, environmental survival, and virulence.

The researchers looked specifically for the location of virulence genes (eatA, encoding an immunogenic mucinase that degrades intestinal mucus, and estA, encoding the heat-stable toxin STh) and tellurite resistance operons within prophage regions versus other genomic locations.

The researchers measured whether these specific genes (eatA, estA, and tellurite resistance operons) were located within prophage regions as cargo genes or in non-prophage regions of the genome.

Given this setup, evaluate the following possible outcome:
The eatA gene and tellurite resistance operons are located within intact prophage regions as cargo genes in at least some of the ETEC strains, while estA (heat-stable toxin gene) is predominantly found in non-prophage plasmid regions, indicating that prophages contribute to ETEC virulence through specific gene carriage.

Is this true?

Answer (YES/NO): NO